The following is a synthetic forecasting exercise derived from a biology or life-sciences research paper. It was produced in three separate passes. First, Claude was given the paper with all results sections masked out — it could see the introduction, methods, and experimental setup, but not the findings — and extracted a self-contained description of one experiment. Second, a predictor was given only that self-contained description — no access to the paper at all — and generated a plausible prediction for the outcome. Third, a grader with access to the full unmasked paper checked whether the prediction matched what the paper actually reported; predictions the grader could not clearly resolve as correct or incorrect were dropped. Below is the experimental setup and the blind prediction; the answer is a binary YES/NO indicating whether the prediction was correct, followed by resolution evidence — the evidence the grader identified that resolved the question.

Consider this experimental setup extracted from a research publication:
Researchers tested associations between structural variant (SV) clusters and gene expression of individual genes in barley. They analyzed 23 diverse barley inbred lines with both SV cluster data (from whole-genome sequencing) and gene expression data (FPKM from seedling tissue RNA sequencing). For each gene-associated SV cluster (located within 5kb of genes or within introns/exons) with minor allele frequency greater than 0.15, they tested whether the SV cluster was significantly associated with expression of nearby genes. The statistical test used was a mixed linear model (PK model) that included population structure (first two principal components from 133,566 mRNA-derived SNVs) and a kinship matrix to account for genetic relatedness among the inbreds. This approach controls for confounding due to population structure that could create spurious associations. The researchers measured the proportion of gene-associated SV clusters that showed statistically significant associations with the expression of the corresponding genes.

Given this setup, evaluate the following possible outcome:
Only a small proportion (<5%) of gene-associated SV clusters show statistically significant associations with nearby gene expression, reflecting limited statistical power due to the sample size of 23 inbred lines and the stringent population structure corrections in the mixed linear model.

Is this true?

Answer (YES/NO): NO